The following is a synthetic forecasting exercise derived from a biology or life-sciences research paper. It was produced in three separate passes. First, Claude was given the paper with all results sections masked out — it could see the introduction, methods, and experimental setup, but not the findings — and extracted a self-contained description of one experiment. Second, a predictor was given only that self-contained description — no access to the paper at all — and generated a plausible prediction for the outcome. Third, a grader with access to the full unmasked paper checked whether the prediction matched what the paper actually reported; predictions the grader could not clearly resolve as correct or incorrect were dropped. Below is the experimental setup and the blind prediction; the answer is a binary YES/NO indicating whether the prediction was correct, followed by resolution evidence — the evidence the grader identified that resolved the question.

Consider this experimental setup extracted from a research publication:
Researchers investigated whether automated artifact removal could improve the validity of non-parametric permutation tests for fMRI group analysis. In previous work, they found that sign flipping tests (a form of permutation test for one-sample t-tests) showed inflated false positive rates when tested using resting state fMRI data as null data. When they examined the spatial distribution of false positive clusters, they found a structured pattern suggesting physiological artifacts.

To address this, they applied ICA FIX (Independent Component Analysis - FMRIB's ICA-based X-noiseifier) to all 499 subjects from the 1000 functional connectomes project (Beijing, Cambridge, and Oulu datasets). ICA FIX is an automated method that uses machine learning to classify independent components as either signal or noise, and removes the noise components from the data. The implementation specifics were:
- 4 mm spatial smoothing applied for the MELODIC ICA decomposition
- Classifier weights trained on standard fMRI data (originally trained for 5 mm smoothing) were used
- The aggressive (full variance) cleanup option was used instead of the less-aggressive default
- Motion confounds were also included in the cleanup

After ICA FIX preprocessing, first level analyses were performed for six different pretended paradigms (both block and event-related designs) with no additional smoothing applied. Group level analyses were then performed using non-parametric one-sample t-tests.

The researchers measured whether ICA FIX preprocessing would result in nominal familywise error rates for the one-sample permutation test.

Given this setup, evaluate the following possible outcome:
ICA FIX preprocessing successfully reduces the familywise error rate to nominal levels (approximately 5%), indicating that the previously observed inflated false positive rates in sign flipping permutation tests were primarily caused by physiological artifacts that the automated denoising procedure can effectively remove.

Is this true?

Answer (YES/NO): NO